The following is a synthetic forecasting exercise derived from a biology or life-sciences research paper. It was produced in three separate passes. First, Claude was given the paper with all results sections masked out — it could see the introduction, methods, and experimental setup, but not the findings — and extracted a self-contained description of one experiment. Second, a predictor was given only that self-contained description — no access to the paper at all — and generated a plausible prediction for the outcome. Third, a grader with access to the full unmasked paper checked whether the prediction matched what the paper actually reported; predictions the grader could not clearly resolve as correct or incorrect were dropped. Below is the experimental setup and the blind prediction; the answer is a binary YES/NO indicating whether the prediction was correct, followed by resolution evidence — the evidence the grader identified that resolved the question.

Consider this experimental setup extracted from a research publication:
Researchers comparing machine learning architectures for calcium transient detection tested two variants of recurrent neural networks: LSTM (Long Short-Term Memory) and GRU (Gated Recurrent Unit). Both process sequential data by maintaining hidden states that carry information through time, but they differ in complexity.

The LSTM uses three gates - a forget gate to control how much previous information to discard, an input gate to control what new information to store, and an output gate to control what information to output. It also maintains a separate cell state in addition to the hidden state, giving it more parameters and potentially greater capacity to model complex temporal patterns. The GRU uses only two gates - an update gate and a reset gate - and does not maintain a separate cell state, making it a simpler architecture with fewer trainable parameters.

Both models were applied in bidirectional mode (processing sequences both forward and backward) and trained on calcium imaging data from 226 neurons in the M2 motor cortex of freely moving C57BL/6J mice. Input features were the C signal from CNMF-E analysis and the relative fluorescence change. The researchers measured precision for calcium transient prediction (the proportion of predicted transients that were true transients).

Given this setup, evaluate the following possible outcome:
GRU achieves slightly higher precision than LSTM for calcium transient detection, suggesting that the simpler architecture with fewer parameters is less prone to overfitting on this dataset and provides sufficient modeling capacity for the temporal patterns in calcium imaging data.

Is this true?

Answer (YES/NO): YES